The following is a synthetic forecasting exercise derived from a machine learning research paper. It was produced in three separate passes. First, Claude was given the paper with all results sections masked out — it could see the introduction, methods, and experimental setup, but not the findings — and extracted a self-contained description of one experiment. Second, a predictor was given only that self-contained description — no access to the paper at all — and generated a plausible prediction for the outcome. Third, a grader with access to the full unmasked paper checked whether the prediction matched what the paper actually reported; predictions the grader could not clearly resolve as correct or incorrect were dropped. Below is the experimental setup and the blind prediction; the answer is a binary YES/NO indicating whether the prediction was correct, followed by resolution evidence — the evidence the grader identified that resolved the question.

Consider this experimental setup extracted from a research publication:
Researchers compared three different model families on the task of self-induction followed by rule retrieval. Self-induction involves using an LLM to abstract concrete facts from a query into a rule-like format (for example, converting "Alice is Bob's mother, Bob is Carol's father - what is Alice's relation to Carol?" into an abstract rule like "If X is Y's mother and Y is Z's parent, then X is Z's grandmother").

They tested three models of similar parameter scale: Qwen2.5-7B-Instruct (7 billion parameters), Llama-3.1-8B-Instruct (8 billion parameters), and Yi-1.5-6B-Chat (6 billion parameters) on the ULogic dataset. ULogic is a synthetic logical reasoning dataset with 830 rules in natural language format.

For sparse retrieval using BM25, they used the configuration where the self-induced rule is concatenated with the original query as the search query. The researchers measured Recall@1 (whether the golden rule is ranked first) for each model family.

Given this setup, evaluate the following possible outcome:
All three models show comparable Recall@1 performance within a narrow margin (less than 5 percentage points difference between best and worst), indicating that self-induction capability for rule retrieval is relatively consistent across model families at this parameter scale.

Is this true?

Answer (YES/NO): NO